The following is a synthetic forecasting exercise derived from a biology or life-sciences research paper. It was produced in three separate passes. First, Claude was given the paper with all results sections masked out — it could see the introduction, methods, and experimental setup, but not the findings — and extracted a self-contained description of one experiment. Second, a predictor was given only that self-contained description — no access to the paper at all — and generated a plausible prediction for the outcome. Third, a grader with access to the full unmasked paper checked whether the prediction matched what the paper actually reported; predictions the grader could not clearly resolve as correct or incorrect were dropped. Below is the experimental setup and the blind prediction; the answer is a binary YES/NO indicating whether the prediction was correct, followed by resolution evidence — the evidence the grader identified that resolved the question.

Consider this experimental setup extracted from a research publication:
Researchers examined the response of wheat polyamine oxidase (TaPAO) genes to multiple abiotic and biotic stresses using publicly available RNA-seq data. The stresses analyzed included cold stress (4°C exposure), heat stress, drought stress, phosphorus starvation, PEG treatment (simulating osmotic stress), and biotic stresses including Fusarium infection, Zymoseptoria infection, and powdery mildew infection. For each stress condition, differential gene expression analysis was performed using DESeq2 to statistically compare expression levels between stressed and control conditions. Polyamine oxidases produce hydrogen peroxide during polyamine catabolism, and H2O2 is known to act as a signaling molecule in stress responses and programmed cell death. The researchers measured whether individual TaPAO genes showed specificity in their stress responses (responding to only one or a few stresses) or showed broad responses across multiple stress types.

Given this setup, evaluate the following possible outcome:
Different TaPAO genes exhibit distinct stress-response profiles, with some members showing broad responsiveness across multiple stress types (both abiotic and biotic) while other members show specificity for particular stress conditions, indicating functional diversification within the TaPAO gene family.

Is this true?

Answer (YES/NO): YES